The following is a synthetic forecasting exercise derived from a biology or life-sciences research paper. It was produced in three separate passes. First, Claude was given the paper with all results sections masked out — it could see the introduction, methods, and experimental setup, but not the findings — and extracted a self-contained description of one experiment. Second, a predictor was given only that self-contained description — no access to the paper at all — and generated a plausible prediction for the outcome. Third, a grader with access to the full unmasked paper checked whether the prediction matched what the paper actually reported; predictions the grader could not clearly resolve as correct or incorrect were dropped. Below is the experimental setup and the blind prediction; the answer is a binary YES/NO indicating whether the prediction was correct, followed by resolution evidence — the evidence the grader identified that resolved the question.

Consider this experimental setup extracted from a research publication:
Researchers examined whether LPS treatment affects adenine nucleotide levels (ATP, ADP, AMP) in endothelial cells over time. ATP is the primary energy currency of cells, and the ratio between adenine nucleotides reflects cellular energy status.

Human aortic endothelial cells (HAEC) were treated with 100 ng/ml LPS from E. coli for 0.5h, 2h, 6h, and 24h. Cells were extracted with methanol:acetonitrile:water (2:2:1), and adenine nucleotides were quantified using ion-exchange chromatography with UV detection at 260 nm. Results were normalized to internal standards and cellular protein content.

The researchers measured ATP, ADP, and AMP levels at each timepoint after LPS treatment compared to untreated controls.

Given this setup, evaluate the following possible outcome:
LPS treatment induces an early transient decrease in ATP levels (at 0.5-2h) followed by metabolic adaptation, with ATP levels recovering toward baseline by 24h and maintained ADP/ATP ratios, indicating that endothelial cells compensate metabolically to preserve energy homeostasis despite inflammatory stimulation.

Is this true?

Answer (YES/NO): NO